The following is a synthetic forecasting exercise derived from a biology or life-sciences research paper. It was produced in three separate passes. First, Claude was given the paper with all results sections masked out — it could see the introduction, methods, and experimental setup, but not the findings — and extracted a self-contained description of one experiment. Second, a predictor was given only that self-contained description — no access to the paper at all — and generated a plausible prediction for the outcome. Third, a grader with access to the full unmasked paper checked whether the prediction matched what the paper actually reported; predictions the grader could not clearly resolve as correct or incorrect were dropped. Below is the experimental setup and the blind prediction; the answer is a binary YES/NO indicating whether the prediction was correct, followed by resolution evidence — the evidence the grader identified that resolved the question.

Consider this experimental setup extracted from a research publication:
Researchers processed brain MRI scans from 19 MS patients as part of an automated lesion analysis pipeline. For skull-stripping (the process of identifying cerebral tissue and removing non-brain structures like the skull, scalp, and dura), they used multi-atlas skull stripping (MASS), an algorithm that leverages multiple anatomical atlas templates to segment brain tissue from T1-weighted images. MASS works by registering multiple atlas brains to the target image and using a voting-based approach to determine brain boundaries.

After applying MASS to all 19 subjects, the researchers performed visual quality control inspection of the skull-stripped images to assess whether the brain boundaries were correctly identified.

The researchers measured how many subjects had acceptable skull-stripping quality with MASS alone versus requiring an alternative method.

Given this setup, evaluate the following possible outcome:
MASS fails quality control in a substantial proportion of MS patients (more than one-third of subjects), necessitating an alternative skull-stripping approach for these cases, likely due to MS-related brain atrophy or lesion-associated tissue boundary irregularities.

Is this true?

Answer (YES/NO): NO